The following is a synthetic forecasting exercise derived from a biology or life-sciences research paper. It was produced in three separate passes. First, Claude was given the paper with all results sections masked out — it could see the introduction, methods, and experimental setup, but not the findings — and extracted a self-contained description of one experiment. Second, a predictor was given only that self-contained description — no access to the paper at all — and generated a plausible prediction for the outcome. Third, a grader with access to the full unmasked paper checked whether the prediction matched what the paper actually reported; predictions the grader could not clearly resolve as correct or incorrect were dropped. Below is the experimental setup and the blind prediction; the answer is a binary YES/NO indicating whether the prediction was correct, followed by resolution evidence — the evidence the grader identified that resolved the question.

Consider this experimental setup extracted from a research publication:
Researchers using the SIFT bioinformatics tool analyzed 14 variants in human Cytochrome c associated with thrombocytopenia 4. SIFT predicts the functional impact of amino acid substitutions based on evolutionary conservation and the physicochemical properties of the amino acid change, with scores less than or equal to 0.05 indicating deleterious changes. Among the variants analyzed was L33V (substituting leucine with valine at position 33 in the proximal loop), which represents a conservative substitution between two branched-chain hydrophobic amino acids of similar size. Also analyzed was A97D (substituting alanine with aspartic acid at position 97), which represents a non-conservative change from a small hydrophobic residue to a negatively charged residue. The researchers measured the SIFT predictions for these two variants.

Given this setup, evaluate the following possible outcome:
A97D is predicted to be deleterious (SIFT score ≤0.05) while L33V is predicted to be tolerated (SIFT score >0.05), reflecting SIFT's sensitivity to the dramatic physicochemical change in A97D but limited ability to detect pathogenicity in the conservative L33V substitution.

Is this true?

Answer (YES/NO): NO